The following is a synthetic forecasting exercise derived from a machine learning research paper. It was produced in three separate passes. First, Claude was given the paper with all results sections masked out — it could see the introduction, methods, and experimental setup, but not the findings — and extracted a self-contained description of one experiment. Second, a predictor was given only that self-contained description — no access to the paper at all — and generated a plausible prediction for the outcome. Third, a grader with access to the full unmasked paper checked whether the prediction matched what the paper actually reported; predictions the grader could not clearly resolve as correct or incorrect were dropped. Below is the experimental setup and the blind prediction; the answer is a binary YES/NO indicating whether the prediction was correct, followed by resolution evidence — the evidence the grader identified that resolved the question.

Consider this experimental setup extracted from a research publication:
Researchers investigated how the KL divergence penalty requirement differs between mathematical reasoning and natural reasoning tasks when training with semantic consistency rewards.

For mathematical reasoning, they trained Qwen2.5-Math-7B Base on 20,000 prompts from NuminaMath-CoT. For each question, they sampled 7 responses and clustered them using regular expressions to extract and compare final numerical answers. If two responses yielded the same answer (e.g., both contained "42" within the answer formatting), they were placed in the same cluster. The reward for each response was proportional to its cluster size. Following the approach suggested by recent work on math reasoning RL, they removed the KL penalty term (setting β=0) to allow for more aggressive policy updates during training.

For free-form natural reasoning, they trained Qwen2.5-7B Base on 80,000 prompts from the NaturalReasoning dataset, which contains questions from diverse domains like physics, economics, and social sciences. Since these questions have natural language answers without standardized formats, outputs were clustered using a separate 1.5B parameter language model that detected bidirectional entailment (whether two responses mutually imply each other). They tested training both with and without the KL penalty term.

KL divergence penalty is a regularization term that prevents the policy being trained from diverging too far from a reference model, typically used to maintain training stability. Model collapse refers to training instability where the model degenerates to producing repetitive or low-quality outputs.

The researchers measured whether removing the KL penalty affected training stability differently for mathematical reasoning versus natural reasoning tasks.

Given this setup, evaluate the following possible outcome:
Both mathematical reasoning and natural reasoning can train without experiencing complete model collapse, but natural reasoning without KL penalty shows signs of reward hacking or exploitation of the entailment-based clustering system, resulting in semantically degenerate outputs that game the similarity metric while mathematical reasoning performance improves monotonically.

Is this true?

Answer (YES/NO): NO